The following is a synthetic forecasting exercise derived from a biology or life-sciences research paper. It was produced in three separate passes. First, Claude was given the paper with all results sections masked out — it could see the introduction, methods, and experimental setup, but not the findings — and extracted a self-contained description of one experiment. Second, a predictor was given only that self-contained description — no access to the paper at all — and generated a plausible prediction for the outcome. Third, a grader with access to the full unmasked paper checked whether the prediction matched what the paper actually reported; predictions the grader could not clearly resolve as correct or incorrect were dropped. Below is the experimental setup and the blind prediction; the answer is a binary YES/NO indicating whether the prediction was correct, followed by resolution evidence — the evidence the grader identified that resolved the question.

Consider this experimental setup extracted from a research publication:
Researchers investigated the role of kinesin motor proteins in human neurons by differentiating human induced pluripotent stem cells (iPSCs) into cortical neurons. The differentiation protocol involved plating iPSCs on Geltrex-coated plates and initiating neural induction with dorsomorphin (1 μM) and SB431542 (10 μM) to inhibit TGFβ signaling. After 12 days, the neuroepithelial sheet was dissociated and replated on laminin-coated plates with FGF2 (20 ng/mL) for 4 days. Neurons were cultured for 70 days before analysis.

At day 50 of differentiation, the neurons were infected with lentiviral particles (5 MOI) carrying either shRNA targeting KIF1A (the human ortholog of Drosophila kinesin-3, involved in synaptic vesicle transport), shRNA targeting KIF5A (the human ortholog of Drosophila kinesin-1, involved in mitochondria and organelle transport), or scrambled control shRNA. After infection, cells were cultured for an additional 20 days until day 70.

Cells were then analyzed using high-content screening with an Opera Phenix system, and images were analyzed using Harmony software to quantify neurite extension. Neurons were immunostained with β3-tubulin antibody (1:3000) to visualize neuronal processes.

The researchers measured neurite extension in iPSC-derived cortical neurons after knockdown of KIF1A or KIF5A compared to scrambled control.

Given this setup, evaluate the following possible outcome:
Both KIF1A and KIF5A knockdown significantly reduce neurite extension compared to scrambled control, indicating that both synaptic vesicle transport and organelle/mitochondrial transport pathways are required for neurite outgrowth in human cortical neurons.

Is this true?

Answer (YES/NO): NO